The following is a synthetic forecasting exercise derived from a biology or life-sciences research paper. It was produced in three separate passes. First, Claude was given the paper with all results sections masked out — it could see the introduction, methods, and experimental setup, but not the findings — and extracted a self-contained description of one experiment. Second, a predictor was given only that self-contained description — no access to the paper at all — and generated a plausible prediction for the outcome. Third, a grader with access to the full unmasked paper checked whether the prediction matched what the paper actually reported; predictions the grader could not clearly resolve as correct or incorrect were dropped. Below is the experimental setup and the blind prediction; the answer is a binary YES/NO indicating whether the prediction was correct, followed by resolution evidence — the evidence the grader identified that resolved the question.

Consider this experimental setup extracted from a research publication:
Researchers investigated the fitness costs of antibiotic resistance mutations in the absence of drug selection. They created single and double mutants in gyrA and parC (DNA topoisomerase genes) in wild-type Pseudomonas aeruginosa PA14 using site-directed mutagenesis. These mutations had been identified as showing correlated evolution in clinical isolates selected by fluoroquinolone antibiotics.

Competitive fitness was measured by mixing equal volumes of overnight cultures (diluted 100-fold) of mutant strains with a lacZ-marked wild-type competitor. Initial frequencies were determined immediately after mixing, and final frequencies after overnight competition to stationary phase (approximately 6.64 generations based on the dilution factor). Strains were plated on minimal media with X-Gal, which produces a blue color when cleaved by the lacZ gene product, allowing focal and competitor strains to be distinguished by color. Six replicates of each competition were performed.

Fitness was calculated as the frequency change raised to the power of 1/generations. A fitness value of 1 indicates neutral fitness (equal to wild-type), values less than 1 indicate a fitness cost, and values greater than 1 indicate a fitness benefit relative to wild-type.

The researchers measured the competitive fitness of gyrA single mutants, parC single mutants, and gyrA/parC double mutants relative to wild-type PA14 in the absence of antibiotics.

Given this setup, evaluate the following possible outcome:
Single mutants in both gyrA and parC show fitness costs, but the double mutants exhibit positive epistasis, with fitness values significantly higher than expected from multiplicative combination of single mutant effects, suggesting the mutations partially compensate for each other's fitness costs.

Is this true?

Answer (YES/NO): NO